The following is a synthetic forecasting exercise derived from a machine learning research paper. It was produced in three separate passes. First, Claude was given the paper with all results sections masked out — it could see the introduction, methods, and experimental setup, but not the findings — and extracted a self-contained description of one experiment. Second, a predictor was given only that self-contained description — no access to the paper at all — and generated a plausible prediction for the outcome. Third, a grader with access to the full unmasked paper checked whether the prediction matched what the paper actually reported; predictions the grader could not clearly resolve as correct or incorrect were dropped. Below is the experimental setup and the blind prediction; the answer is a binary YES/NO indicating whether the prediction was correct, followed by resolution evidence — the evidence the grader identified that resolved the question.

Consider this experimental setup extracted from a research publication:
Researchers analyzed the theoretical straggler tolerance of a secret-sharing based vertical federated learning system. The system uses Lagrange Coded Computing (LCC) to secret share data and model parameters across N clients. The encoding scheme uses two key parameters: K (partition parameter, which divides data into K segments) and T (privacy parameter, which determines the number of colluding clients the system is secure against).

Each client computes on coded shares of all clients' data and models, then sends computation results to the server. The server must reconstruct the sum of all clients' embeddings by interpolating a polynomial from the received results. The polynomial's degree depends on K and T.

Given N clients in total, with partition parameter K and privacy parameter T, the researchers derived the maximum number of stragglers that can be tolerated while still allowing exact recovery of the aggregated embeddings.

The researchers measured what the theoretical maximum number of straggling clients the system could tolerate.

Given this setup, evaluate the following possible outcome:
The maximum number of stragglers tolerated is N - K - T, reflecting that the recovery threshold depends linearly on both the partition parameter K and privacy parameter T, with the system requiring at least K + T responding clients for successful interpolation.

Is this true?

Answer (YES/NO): NO